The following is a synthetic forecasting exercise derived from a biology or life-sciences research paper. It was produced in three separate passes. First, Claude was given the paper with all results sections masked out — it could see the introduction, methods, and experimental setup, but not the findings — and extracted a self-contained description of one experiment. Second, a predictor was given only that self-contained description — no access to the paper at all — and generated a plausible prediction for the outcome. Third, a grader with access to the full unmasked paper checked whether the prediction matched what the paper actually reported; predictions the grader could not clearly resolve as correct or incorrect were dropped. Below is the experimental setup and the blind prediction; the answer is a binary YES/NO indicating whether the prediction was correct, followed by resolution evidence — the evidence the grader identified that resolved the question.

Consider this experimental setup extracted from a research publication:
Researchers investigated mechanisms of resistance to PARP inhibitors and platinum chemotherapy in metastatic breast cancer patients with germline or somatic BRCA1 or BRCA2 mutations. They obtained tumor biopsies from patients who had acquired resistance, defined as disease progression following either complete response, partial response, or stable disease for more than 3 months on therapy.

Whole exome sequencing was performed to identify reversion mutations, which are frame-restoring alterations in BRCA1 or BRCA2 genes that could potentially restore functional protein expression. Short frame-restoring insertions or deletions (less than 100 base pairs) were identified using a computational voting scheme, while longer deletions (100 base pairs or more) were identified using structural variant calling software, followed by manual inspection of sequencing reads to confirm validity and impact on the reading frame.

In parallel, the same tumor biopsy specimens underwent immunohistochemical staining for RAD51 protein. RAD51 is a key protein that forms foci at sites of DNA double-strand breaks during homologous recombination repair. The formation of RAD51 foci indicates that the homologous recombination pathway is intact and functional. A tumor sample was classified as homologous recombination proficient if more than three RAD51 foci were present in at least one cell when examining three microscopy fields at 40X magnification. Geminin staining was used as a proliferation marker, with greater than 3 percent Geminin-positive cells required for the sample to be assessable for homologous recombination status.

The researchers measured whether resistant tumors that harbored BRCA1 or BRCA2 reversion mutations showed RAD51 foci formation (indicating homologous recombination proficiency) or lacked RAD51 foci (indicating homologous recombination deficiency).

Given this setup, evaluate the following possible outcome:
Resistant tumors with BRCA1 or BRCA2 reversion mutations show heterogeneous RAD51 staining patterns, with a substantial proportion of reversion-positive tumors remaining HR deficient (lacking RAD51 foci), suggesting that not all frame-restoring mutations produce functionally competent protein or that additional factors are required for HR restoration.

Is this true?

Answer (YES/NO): NO